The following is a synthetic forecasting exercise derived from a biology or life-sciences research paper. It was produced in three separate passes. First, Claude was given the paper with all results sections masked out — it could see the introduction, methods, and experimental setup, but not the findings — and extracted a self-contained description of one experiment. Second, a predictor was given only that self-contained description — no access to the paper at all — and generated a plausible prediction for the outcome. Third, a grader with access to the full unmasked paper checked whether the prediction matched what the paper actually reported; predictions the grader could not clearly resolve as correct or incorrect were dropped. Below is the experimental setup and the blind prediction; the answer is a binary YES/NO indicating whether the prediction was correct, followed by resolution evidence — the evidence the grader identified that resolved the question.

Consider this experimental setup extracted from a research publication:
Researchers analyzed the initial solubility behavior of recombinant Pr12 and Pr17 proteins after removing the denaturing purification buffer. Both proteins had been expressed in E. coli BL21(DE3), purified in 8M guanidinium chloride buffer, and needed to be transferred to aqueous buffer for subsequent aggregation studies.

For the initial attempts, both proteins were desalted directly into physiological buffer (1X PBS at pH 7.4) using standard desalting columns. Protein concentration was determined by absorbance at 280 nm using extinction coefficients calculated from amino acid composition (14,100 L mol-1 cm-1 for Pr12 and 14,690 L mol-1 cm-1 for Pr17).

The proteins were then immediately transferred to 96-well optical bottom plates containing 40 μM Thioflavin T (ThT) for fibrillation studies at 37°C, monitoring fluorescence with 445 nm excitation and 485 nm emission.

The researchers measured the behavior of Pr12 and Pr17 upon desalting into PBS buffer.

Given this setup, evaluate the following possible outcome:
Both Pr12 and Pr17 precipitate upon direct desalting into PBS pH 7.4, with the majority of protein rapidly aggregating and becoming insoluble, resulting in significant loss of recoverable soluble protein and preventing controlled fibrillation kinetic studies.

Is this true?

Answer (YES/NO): NO